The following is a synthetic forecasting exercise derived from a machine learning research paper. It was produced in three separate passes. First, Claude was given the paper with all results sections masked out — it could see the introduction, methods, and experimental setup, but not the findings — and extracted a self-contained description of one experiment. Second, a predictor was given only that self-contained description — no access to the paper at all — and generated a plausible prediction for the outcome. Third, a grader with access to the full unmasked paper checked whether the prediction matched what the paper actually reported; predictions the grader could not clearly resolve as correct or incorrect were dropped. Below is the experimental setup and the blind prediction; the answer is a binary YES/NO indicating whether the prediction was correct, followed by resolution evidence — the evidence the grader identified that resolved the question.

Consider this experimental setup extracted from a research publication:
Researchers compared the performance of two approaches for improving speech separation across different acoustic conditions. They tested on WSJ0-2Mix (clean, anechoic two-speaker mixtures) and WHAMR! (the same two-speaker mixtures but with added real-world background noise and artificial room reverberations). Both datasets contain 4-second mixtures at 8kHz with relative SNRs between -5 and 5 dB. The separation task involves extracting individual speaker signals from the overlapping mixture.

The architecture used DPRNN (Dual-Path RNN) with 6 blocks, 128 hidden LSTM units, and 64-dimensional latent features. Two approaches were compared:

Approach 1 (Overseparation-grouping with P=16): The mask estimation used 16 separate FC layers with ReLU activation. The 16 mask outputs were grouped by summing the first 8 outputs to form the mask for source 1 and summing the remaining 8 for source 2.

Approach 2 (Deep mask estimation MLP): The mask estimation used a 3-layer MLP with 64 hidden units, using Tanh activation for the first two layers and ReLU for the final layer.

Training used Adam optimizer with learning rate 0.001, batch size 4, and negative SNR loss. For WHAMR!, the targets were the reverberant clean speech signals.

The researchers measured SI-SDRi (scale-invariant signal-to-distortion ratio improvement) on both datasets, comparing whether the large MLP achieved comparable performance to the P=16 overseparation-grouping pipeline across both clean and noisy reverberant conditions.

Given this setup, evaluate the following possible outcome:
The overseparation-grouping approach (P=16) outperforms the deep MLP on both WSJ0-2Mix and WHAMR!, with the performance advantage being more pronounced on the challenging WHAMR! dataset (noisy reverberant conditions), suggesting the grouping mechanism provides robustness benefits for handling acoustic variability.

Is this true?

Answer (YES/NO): NO